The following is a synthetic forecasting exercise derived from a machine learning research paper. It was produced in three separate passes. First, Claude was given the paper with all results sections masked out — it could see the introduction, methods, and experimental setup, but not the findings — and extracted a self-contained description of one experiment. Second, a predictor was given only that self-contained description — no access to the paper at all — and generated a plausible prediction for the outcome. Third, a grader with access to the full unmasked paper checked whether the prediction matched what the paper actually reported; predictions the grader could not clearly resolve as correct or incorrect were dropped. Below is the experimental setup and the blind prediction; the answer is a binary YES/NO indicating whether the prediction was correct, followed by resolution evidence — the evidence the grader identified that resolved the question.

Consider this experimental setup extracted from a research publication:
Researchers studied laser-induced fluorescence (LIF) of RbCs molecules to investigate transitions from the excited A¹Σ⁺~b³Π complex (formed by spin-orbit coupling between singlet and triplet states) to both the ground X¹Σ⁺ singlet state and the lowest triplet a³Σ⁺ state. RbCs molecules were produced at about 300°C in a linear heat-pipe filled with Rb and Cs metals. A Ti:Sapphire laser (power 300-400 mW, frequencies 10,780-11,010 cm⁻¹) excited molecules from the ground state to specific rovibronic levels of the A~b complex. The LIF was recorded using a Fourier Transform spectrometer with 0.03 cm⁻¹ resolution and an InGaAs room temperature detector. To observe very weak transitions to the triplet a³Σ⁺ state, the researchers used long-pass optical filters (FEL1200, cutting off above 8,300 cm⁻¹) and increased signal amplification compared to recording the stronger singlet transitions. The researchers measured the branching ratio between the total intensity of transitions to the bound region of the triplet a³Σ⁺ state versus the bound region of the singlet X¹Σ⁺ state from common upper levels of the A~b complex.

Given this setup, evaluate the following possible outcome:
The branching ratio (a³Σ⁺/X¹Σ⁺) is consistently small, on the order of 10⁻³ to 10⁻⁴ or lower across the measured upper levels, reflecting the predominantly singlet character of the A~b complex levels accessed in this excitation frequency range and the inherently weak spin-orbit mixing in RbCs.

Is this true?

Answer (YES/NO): NO